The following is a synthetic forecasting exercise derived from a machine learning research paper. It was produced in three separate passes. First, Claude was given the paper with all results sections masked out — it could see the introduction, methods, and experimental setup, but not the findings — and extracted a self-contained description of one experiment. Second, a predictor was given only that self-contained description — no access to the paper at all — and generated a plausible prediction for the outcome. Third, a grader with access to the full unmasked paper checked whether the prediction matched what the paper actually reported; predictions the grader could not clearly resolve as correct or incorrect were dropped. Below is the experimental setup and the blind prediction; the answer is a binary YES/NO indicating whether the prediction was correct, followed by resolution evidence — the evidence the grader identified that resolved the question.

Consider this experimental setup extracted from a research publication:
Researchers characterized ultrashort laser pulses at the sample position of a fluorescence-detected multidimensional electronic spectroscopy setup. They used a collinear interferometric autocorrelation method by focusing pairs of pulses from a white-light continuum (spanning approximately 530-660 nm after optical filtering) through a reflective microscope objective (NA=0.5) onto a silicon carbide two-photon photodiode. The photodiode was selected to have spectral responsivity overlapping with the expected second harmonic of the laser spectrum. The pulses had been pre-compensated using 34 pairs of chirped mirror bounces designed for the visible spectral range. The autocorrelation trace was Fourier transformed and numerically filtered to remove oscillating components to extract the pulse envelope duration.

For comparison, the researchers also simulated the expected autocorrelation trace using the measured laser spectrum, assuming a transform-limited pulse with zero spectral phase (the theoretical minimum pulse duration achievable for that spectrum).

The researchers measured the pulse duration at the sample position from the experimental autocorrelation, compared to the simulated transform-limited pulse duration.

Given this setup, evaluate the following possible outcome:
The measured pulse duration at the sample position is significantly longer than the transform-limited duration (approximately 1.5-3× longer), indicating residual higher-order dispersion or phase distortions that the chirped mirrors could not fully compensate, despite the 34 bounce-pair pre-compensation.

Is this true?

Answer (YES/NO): NO